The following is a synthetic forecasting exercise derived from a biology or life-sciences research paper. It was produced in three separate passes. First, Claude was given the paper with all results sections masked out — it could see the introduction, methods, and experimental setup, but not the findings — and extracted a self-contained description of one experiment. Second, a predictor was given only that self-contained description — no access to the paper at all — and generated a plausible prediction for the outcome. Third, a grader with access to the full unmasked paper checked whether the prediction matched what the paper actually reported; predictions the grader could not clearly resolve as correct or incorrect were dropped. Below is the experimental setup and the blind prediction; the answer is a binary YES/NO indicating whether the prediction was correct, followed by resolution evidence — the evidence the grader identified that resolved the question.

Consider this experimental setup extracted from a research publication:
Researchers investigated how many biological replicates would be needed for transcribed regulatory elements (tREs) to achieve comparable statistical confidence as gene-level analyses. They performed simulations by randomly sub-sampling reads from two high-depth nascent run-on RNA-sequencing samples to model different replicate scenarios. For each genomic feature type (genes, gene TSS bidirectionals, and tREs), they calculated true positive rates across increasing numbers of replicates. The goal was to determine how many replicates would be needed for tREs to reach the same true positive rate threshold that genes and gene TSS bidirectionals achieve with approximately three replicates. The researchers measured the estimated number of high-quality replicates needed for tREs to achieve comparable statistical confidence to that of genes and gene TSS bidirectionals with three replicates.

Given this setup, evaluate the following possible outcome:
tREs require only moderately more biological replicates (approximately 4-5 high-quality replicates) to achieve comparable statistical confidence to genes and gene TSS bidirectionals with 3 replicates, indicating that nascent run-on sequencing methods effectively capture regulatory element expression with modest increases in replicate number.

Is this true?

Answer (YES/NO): NO